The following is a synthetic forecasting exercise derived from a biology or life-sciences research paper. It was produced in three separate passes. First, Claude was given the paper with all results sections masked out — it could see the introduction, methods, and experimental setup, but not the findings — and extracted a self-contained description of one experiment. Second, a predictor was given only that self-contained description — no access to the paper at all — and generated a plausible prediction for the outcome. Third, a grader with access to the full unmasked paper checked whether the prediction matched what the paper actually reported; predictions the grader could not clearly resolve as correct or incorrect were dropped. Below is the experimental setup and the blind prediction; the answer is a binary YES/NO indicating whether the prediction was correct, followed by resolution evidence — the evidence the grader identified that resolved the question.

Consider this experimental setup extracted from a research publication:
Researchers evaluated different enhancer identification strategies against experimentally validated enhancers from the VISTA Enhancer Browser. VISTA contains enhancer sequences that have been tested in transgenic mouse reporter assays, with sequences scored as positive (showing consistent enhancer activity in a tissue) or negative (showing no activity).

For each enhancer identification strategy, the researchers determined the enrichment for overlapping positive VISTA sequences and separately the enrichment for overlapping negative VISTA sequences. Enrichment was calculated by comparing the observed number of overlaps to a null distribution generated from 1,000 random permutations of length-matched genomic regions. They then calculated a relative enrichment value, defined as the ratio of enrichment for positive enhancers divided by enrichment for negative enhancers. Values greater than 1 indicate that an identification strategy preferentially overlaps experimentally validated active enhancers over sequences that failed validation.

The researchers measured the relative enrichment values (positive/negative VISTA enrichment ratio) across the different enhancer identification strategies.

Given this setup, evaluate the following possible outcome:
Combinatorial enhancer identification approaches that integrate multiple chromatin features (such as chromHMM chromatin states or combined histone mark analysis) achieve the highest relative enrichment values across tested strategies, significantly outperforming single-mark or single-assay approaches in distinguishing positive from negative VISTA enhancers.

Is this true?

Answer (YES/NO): NO